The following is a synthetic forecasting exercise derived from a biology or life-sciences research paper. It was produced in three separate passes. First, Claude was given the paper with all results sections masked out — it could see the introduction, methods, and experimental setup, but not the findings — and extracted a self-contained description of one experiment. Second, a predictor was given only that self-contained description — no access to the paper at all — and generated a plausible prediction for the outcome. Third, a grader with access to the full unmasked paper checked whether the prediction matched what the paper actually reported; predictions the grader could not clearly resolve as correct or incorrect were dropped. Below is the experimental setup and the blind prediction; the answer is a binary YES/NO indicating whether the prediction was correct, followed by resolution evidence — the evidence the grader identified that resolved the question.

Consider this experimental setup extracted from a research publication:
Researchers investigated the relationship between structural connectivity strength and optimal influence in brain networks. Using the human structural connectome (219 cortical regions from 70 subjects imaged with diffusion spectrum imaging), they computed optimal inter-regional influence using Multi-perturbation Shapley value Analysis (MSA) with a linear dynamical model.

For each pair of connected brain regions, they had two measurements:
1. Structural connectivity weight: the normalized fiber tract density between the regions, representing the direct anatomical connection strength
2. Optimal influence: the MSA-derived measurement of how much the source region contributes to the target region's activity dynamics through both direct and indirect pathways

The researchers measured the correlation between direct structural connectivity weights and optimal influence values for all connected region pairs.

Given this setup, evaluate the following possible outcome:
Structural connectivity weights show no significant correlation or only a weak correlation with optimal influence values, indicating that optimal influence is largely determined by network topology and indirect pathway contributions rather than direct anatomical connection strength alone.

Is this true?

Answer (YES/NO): NO